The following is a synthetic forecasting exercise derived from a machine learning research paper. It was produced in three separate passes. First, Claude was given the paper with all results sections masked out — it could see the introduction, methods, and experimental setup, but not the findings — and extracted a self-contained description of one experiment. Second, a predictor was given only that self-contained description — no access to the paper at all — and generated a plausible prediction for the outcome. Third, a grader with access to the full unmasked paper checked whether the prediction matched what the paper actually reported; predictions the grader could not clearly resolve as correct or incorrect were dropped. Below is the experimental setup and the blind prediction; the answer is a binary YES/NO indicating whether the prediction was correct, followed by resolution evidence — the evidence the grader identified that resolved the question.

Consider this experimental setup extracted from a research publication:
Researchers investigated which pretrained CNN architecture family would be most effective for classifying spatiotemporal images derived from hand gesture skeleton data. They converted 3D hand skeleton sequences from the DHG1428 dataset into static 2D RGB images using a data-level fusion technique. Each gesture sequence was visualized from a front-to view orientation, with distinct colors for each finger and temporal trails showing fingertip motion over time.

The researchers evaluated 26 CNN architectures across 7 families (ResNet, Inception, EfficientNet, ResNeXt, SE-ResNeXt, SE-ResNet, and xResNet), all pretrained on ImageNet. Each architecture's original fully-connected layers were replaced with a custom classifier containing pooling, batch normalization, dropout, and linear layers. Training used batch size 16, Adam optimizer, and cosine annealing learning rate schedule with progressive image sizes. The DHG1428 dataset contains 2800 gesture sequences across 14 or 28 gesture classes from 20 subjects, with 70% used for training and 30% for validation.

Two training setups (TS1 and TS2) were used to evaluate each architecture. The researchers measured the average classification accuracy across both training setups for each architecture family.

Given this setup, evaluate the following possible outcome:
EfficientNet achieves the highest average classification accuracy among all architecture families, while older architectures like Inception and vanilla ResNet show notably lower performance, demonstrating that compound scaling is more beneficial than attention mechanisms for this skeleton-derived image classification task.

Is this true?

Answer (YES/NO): NO